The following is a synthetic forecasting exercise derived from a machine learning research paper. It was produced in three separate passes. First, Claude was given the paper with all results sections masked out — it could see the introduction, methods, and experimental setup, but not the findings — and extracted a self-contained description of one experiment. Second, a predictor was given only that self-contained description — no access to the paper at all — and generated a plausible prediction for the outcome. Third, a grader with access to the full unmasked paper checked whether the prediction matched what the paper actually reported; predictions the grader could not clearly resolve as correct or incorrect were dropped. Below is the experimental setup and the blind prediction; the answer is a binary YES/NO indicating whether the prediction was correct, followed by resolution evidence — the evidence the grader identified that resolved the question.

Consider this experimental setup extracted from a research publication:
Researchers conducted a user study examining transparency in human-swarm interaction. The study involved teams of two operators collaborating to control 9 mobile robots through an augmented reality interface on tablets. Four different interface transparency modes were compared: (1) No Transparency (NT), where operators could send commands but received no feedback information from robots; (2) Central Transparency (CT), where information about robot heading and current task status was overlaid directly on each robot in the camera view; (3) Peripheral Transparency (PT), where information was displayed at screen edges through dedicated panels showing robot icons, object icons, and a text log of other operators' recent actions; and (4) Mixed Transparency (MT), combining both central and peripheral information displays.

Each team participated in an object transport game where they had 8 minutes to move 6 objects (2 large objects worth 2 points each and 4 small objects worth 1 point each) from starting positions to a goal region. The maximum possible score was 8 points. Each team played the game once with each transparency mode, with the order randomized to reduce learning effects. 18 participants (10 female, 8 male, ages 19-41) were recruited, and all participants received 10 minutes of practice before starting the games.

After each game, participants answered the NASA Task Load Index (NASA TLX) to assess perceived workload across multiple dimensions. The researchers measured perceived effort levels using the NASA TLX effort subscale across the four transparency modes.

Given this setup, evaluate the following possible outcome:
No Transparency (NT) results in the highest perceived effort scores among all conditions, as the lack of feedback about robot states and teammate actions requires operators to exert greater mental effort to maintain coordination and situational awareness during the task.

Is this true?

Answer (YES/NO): YES